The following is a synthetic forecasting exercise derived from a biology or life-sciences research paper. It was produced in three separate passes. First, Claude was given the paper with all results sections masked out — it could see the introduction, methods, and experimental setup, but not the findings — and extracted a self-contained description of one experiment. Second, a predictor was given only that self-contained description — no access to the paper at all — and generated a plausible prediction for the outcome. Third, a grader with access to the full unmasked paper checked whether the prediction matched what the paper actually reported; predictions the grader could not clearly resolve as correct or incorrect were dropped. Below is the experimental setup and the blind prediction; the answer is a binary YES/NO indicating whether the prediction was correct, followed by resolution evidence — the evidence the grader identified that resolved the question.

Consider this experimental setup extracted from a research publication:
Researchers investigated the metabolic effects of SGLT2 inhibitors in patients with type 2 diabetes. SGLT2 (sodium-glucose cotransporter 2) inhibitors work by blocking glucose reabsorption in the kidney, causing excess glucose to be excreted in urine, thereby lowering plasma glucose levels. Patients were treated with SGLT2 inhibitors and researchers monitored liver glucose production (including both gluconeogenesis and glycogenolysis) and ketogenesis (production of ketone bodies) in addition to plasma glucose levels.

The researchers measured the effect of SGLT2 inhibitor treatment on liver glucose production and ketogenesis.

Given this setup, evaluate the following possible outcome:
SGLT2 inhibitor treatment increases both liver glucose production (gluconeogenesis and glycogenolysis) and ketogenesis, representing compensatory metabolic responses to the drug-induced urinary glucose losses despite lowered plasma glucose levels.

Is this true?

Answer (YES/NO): YES